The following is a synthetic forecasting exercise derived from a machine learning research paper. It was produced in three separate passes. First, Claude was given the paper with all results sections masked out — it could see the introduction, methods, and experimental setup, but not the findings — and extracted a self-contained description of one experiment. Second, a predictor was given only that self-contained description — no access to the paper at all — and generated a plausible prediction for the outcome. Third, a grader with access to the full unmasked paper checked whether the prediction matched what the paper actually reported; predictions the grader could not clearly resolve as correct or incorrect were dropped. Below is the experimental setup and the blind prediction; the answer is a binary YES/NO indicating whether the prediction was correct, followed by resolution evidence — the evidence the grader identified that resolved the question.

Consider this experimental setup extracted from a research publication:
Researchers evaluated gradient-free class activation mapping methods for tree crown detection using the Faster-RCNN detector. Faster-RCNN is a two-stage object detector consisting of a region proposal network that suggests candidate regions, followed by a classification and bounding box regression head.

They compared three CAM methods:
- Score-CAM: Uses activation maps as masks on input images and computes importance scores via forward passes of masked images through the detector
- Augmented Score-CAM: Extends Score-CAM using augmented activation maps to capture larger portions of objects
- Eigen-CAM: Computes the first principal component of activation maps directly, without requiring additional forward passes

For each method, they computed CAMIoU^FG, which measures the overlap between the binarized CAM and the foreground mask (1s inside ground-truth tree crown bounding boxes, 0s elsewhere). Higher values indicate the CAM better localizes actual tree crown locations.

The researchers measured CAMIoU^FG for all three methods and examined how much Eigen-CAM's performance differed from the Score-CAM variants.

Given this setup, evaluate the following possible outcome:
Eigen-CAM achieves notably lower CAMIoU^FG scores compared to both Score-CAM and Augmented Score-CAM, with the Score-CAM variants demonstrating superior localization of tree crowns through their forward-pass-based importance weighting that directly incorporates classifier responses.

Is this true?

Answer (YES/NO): YES